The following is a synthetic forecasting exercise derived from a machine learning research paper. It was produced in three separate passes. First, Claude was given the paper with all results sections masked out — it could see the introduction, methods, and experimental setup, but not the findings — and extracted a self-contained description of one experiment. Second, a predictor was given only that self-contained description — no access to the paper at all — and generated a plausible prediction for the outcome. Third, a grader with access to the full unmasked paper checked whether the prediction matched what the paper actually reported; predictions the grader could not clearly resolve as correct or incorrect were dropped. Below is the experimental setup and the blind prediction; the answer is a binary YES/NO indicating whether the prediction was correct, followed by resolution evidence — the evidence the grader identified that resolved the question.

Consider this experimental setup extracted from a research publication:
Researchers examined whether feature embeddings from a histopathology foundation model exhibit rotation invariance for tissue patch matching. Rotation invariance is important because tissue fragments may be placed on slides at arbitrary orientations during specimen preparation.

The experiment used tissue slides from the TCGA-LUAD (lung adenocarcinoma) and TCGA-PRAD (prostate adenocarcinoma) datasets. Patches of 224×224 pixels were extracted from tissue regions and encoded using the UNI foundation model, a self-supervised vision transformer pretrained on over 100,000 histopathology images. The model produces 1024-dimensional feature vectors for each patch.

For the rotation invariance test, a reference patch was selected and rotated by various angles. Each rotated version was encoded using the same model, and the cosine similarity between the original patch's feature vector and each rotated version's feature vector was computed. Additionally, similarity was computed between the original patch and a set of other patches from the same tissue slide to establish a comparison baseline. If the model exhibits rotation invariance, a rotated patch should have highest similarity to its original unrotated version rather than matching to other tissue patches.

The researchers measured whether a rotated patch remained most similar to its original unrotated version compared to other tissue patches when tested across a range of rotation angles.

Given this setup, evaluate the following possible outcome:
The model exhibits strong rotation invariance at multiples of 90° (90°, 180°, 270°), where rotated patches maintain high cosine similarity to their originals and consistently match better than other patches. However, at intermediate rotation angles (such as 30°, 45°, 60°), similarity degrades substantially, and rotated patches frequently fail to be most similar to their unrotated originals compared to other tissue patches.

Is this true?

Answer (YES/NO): NO